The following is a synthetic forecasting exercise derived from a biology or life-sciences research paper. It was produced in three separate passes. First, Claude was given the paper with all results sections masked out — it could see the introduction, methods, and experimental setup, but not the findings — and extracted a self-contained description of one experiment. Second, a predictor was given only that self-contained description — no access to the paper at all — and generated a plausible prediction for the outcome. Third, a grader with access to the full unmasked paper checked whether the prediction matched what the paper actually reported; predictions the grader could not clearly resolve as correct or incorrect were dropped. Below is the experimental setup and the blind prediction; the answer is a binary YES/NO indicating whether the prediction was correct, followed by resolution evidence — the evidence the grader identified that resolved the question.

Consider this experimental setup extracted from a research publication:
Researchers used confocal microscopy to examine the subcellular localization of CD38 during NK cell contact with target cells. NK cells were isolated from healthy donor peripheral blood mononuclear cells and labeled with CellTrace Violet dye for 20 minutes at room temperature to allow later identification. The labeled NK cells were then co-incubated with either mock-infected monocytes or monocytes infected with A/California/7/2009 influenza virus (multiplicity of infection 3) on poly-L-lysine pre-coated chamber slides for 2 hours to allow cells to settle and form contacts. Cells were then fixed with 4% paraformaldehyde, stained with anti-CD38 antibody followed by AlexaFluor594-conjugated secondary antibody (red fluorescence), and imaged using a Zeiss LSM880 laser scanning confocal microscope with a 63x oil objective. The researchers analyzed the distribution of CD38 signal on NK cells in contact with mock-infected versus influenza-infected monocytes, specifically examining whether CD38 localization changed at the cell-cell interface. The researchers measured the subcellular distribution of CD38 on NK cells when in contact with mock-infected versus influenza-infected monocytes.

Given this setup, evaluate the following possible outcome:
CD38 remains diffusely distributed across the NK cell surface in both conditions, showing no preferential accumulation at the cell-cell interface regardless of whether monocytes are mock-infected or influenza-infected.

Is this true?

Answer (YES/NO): NO